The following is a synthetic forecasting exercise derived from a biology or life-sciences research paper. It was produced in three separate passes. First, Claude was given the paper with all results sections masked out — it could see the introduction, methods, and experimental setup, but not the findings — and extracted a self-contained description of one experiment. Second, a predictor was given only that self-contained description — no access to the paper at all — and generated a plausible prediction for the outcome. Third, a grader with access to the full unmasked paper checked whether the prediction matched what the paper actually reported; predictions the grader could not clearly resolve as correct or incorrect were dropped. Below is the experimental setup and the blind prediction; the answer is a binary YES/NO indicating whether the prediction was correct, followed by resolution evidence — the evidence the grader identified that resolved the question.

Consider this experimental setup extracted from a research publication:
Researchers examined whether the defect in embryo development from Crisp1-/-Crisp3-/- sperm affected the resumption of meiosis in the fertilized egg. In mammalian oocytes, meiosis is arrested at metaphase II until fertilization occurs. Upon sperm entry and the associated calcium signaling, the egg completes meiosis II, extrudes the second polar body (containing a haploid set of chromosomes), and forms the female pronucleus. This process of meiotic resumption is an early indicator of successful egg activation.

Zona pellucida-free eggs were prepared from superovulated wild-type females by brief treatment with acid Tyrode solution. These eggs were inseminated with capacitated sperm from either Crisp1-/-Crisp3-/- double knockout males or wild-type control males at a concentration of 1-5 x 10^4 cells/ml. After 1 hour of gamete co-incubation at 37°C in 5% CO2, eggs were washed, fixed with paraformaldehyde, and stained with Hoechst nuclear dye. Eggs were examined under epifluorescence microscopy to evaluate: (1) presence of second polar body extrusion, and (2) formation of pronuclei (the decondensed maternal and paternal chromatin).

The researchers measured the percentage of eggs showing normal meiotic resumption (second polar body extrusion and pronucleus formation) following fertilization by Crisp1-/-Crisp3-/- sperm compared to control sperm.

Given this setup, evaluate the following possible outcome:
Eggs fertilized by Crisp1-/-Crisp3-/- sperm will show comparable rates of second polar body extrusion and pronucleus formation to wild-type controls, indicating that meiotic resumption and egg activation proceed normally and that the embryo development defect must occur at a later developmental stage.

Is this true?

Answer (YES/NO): NO